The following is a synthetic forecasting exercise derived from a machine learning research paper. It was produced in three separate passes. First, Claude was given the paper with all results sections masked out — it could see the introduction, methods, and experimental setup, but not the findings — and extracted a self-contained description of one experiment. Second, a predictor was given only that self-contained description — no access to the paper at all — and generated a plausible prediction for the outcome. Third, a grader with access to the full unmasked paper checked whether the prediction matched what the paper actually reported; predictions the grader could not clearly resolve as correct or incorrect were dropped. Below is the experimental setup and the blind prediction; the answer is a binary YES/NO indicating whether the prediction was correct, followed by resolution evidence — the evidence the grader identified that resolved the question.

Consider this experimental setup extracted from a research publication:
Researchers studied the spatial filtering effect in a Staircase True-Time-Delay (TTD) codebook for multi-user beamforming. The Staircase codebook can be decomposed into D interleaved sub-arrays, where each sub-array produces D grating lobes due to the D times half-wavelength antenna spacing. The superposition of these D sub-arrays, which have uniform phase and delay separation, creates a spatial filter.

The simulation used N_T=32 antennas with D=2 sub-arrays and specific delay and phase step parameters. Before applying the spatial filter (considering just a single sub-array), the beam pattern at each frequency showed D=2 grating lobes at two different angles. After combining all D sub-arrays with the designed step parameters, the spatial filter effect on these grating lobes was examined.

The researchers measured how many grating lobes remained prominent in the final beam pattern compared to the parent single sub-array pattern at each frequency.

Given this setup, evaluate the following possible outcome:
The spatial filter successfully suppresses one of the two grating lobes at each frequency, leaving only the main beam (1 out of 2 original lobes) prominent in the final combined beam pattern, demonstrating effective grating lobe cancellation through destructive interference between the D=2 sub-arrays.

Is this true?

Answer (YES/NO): YES